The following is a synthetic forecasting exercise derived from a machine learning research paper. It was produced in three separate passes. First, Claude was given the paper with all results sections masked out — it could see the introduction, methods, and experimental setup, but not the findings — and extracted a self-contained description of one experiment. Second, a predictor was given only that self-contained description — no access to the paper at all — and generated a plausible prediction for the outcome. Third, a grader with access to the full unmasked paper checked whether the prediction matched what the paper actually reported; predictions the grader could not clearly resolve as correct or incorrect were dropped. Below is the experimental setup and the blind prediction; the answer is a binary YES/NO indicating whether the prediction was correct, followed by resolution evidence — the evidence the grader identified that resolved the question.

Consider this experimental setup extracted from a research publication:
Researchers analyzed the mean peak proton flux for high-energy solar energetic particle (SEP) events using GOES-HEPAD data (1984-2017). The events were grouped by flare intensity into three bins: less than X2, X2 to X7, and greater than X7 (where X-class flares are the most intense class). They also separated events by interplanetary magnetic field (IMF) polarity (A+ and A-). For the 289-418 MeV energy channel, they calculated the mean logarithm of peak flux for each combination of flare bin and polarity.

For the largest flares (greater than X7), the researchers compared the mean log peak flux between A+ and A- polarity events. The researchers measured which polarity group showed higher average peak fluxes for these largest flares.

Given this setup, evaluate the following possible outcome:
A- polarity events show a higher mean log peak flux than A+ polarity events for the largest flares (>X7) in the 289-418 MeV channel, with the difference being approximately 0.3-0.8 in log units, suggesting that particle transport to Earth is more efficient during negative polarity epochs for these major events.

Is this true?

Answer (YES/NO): YES